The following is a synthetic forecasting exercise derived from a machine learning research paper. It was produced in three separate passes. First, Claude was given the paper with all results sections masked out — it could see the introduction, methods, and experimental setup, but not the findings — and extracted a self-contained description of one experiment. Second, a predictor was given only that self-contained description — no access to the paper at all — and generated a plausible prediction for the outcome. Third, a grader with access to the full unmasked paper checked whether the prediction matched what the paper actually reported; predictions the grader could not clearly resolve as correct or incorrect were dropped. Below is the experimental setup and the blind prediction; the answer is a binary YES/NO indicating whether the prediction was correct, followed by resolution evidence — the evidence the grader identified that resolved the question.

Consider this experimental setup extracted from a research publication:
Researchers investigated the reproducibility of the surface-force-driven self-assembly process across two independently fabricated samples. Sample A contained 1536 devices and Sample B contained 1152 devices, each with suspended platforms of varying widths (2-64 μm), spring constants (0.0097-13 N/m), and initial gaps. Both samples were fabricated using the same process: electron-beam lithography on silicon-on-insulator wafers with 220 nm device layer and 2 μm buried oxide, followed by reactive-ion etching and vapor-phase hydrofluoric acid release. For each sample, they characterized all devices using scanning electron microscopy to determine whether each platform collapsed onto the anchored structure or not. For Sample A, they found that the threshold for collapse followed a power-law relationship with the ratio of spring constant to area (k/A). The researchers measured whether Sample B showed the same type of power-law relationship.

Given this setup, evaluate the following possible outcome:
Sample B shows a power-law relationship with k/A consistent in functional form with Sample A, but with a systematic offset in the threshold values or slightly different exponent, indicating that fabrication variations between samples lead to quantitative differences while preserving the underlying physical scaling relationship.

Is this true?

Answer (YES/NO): YES